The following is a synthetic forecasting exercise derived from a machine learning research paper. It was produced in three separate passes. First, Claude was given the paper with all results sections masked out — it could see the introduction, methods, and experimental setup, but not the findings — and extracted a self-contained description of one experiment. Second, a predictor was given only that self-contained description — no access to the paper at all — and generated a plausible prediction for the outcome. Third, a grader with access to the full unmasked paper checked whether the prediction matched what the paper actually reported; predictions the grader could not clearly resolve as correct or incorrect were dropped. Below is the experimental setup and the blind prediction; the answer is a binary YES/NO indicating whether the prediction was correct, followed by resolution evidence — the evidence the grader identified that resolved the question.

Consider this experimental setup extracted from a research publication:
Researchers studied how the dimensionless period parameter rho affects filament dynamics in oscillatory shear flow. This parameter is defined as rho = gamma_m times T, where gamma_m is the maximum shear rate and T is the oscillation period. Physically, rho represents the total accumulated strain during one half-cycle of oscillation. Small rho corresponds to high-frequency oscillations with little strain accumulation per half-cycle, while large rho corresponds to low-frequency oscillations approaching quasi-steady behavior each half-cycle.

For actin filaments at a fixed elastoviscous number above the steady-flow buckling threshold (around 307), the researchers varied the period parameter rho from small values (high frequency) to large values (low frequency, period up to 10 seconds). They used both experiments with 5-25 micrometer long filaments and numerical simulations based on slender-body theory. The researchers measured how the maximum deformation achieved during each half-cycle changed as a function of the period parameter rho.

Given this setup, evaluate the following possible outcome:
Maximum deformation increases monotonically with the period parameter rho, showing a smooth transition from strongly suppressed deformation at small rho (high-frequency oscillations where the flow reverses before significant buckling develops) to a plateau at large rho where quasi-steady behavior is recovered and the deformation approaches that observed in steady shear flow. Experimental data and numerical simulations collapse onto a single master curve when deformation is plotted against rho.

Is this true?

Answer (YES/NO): NO